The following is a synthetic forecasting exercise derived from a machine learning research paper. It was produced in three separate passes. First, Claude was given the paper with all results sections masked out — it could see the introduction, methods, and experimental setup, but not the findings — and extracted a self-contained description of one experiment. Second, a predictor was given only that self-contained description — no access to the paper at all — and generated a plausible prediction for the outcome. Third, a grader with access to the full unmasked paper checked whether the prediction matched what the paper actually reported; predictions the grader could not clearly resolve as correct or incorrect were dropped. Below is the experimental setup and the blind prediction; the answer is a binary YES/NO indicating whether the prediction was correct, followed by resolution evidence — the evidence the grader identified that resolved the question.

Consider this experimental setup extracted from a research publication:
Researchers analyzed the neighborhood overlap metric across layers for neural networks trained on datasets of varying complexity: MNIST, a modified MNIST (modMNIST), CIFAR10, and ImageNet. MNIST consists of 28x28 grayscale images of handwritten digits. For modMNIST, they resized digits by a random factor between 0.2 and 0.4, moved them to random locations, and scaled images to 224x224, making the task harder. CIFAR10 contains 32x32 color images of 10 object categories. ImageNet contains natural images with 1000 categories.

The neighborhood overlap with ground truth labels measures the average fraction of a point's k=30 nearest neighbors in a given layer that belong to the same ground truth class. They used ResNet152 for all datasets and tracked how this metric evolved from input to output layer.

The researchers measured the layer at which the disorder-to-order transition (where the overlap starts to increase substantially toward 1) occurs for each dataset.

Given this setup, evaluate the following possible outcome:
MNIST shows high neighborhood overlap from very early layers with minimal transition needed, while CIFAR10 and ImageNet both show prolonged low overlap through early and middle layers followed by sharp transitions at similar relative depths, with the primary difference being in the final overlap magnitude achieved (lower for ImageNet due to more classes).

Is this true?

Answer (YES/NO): NO